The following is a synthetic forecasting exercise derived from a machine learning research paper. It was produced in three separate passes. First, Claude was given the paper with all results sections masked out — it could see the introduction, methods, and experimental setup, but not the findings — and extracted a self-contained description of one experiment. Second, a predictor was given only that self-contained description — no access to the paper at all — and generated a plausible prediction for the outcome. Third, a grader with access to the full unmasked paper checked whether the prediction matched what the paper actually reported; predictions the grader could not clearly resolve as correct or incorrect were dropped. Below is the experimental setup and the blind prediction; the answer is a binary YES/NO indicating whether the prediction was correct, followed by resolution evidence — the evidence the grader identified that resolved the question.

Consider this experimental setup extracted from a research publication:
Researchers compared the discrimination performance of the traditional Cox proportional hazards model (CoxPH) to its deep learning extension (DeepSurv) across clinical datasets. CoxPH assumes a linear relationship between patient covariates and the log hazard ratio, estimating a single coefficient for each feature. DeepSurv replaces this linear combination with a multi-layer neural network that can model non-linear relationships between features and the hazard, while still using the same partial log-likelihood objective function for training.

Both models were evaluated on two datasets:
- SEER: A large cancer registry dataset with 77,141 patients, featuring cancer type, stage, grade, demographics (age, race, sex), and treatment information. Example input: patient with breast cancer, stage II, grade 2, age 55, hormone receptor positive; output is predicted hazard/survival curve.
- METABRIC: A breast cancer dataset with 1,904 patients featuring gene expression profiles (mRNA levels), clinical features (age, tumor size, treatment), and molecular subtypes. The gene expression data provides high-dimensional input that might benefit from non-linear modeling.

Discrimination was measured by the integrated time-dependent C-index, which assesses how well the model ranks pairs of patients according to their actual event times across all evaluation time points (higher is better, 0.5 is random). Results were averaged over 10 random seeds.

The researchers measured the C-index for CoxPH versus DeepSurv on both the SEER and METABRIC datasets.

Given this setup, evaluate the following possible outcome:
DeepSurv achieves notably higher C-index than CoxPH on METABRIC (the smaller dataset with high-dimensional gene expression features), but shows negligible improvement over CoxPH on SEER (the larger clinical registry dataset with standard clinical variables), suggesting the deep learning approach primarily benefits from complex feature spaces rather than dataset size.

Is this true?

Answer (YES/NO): NO